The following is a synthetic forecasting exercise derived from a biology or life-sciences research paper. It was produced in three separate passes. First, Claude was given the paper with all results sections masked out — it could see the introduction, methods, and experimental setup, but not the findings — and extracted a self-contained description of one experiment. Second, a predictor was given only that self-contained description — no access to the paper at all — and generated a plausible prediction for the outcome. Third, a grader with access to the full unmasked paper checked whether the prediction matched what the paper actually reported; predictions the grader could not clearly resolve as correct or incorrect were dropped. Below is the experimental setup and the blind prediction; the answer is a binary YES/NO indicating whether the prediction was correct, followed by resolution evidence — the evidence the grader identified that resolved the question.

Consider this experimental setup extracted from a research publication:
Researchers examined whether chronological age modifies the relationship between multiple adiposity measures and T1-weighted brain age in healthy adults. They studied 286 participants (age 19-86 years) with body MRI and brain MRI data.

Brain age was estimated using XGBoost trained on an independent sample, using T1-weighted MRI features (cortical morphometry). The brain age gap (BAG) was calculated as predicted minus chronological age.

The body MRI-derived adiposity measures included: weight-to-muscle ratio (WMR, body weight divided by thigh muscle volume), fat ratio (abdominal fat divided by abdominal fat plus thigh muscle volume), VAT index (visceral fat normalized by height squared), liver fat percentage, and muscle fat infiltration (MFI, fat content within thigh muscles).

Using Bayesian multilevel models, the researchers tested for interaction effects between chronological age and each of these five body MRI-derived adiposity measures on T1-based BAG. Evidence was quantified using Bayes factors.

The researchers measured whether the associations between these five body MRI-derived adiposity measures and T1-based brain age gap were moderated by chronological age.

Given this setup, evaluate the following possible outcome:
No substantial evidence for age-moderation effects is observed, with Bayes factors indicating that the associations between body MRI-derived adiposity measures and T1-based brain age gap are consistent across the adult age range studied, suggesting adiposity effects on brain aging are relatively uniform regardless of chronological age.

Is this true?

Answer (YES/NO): NO